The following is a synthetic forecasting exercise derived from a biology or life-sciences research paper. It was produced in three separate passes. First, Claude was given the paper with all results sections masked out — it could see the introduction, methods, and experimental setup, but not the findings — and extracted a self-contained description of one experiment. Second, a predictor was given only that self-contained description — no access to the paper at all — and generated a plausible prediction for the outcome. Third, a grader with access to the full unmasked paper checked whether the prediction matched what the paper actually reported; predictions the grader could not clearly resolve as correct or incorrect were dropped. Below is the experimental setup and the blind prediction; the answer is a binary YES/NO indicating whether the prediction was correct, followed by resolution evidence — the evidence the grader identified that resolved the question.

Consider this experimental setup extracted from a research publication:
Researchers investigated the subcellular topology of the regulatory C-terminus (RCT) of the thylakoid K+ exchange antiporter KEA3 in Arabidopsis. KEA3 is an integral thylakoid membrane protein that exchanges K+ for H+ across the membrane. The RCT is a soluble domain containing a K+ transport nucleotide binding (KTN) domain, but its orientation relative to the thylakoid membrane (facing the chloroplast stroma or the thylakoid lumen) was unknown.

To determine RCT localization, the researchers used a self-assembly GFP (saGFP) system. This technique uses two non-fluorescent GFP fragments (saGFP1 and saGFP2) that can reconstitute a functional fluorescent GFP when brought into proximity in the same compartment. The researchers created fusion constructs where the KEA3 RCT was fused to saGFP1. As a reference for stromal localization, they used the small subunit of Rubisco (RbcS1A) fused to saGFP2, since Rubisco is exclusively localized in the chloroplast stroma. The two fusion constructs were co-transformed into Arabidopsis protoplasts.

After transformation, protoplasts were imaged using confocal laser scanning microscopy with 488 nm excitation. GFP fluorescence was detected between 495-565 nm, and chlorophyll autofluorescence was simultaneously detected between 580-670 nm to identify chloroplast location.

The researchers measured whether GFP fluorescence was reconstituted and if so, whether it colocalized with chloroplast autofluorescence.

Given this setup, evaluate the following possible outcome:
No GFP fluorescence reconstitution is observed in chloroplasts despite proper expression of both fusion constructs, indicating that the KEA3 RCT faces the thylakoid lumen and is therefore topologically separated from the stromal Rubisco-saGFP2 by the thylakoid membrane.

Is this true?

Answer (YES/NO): NO